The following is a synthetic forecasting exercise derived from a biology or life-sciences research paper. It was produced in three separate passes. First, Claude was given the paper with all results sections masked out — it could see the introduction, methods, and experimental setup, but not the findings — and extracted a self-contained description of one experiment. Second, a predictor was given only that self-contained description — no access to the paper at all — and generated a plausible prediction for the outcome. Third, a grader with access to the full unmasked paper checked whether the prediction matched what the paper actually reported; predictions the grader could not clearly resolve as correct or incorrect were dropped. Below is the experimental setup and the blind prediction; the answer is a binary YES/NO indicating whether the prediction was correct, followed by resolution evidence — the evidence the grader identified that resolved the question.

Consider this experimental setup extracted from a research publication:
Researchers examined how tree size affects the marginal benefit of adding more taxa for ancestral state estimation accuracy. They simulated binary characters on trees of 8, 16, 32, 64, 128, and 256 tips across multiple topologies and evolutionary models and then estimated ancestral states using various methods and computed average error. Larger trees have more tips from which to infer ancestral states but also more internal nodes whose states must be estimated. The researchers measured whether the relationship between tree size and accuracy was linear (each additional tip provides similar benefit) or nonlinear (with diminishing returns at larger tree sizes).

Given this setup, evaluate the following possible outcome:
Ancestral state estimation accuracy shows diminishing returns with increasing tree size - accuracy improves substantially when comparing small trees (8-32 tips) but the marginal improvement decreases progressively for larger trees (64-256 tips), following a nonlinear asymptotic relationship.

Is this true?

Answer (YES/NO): YES